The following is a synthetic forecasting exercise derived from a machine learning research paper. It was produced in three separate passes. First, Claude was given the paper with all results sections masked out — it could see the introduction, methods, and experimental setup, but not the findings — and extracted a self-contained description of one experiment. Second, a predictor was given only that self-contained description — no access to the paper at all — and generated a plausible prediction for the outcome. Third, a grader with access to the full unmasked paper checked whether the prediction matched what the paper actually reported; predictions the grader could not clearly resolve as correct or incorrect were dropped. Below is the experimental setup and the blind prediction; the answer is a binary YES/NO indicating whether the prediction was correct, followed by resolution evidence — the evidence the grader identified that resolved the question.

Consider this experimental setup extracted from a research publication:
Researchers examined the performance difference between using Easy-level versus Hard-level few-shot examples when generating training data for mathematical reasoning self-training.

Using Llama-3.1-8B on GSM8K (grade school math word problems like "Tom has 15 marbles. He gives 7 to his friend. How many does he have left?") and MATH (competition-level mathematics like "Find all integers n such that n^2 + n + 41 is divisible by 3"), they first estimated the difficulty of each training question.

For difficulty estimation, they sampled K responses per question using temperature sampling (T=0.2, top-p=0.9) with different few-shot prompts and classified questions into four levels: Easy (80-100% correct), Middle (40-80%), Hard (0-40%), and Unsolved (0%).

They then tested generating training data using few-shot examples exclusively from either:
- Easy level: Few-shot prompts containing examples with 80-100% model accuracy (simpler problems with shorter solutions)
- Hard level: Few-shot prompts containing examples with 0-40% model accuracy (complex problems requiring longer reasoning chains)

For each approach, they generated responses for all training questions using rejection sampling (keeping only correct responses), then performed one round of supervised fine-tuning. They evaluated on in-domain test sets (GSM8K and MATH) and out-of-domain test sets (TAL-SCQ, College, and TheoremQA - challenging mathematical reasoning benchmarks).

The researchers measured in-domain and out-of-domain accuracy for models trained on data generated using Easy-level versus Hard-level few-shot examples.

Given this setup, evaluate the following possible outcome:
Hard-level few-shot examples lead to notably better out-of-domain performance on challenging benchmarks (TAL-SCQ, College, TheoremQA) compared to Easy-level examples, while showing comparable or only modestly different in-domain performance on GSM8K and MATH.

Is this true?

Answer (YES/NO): NO